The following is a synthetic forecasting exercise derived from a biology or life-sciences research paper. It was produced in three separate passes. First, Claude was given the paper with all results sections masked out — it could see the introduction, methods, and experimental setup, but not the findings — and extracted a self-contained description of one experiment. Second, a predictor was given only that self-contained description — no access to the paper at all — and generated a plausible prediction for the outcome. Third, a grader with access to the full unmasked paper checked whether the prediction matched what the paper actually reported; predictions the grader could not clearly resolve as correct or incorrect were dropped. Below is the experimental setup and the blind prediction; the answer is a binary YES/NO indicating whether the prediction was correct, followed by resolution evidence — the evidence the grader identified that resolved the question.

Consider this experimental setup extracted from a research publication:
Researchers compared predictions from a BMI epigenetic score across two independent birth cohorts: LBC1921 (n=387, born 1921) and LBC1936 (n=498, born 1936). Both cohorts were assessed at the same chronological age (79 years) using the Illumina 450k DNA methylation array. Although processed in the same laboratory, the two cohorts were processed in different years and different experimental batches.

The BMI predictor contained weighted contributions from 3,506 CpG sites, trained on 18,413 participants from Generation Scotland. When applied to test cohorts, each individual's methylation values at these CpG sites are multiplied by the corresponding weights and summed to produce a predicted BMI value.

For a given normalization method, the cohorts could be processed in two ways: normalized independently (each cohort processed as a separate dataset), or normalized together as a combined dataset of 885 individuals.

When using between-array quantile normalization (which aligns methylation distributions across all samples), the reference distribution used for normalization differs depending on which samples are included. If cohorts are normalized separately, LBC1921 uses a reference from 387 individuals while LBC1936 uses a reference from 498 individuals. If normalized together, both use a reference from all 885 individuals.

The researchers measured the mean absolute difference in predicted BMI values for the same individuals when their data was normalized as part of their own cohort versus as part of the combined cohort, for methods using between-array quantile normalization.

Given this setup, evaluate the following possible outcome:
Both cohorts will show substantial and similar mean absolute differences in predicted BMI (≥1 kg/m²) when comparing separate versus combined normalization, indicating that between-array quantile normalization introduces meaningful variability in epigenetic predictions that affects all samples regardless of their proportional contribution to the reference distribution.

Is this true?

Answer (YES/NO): NO